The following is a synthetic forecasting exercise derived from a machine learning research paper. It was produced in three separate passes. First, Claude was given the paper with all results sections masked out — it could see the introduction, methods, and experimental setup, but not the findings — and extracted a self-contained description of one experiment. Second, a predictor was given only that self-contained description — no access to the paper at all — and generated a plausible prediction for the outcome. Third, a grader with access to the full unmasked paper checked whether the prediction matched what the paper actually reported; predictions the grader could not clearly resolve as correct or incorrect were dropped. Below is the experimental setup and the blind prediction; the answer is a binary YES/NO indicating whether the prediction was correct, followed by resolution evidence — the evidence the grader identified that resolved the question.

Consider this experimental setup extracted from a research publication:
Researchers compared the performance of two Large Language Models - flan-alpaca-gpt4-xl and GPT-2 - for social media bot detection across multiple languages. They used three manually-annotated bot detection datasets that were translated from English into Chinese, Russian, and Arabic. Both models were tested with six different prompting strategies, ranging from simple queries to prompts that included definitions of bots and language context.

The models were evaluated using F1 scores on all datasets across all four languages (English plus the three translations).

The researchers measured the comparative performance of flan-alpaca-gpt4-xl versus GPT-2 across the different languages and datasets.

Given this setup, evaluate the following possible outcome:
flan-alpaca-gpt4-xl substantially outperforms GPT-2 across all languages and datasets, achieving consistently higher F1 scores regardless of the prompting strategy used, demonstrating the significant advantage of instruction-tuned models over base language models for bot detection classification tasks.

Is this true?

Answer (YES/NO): NO